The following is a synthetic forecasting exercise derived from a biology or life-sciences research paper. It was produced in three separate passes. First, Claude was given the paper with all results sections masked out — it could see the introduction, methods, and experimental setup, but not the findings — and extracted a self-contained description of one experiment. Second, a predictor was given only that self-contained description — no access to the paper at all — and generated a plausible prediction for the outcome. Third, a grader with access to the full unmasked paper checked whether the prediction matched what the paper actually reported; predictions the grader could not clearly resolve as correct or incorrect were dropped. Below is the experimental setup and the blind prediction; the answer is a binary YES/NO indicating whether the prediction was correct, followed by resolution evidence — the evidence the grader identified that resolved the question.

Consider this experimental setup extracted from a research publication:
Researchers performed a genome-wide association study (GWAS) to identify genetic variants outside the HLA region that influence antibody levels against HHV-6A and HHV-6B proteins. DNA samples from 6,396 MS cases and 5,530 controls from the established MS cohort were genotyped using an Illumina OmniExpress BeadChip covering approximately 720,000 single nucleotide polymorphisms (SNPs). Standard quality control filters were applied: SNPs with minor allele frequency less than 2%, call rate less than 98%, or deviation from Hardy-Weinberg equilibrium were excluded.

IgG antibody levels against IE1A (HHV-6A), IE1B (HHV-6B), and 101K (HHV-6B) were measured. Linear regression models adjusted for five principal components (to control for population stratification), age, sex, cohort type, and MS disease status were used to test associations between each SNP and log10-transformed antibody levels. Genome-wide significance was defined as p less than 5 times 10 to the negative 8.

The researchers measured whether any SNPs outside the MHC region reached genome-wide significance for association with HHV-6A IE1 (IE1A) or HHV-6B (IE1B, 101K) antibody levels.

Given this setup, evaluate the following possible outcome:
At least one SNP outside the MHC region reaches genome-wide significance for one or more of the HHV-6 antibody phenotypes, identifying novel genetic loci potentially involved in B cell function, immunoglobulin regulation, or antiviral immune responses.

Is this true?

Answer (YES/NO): NO